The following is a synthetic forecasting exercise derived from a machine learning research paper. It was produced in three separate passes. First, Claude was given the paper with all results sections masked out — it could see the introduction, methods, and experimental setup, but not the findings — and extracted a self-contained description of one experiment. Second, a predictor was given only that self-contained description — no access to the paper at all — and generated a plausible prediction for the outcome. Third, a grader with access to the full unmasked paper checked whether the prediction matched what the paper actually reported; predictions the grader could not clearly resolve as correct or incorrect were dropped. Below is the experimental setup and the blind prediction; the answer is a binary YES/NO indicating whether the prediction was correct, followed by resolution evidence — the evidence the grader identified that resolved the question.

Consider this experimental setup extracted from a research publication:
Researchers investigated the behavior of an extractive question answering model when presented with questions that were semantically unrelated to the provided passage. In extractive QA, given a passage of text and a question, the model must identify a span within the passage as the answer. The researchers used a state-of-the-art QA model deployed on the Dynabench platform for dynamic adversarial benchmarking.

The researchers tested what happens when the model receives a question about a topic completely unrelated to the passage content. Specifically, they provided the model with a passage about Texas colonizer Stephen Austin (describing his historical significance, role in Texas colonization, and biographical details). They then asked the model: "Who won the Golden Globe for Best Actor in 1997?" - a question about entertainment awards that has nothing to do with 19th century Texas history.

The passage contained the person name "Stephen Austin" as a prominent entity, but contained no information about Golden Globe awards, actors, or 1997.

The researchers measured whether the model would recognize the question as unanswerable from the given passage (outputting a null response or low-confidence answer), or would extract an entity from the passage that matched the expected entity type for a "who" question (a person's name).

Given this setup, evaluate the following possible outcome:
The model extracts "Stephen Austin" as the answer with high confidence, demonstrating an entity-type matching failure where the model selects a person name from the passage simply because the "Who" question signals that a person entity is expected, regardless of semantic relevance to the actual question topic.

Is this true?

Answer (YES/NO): YES